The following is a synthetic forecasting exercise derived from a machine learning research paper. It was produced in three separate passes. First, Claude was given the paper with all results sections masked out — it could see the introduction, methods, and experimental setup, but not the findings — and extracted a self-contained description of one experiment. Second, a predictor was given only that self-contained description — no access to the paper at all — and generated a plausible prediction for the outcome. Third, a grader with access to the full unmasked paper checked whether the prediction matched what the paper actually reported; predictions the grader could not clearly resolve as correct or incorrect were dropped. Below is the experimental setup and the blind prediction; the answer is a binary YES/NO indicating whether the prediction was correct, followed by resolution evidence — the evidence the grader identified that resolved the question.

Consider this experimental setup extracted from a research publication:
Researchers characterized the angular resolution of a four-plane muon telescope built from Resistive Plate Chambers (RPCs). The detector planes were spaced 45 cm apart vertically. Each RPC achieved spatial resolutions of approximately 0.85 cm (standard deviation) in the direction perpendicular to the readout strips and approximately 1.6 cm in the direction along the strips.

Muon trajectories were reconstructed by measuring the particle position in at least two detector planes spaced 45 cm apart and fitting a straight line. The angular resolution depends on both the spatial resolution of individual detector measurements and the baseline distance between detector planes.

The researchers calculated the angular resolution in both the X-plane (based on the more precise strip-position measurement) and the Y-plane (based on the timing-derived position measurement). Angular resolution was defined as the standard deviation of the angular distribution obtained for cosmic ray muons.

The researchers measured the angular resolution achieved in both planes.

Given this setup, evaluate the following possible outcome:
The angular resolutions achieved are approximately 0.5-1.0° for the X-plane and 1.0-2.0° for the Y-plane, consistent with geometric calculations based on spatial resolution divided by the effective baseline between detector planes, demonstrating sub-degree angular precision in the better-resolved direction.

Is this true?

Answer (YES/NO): NO